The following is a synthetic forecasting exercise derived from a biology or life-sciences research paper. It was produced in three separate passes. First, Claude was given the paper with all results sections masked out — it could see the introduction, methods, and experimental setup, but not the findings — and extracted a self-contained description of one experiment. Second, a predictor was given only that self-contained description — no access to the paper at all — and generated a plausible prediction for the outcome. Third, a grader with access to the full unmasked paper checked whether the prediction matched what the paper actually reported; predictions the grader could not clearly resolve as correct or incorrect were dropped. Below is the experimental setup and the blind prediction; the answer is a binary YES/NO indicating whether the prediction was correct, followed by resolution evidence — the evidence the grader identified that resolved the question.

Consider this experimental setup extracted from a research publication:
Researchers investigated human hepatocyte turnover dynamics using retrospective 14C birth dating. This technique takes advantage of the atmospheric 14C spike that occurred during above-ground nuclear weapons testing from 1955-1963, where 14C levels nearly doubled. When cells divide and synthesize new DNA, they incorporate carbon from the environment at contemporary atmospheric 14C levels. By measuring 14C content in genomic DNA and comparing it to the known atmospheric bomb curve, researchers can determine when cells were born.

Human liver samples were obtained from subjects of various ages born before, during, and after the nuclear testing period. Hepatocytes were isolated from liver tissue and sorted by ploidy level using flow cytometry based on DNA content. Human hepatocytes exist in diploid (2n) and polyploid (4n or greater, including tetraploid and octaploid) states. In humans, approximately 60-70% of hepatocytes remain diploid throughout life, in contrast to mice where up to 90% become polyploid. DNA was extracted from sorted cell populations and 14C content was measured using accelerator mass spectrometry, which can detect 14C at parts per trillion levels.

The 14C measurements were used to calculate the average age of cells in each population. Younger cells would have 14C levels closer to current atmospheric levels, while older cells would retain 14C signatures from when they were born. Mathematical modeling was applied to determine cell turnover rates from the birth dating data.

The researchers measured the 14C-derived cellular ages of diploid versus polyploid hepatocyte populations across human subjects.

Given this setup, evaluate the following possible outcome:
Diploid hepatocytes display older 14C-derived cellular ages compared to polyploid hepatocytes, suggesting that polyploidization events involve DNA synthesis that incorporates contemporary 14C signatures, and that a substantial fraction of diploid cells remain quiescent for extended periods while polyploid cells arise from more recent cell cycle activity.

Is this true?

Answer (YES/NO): NO